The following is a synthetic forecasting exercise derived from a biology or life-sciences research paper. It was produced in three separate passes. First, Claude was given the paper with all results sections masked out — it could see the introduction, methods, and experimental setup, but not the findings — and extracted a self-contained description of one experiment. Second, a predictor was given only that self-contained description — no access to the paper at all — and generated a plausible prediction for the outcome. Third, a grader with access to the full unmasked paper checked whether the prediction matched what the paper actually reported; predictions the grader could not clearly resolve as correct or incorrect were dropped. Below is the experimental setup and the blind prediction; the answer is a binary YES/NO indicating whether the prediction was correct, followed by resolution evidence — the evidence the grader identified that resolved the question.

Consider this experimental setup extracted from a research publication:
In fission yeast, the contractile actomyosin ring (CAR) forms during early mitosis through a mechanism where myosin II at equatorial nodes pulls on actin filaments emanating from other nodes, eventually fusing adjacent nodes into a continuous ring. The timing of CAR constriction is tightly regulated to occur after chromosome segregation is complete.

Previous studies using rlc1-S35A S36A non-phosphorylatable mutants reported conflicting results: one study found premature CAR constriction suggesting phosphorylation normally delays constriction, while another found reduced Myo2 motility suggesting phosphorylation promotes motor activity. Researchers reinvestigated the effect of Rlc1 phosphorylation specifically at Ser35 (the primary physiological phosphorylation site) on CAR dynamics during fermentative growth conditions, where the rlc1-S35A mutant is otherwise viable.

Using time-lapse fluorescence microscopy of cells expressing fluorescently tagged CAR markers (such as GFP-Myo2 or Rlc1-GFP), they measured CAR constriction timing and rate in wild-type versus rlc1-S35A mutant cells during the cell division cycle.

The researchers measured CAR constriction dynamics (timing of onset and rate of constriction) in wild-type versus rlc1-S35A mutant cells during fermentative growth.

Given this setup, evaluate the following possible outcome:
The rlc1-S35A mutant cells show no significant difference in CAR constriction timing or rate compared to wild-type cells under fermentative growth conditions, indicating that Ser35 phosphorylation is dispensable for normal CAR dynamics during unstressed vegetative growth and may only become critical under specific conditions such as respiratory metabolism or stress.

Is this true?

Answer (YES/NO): NO